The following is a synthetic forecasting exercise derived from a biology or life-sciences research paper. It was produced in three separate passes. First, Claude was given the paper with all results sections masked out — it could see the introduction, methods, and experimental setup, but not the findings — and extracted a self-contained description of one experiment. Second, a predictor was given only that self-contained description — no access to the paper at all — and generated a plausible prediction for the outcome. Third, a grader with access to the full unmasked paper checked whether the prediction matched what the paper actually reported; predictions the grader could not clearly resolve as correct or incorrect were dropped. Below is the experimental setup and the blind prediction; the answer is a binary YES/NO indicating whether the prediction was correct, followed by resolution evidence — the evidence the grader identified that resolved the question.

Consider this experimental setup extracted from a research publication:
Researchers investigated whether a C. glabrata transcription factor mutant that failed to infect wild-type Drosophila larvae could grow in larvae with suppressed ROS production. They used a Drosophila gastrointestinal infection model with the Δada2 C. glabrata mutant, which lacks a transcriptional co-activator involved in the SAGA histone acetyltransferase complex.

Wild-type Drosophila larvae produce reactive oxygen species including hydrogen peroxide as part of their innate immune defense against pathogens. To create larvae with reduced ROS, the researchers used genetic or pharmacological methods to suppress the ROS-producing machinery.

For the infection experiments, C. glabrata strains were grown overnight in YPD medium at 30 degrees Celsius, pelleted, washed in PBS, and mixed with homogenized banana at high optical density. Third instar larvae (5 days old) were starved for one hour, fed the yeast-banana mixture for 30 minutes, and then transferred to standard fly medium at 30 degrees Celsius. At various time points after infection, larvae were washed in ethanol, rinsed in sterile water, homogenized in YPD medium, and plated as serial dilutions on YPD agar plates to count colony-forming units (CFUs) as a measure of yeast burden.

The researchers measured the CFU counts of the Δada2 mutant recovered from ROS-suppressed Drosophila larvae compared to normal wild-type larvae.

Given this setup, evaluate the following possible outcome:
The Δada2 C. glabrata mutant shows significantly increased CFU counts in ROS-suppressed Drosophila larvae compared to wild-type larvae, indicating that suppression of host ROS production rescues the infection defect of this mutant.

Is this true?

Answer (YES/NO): YES